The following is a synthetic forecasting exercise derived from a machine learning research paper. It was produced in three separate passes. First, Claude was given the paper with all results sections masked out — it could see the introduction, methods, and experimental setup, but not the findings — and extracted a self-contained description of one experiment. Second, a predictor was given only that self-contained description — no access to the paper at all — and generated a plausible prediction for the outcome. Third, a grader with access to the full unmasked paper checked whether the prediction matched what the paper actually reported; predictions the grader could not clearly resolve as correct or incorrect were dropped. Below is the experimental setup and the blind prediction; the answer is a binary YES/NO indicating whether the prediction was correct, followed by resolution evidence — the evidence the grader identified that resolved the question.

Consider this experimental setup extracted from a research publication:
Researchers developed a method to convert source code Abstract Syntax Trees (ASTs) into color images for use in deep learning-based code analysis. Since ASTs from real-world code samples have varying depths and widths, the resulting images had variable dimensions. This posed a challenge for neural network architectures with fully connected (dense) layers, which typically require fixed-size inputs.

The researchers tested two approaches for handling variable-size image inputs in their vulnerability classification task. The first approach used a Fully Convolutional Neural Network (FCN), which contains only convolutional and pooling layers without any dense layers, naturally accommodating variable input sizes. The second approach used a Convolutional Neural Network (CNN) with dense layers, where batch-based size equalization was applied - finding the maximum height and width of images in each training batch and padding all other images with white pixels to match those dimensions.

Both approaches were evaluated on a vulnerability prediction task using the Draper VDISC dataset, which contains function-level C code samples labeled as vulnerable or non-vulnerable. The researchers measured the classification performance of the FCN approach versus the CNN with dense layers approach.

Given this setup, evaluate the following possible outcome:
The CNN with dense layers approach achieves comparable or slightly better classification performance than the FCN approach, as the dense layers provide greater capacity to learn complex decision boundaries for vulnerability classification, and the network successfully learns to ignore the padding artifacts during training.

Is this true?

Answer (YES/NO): YES